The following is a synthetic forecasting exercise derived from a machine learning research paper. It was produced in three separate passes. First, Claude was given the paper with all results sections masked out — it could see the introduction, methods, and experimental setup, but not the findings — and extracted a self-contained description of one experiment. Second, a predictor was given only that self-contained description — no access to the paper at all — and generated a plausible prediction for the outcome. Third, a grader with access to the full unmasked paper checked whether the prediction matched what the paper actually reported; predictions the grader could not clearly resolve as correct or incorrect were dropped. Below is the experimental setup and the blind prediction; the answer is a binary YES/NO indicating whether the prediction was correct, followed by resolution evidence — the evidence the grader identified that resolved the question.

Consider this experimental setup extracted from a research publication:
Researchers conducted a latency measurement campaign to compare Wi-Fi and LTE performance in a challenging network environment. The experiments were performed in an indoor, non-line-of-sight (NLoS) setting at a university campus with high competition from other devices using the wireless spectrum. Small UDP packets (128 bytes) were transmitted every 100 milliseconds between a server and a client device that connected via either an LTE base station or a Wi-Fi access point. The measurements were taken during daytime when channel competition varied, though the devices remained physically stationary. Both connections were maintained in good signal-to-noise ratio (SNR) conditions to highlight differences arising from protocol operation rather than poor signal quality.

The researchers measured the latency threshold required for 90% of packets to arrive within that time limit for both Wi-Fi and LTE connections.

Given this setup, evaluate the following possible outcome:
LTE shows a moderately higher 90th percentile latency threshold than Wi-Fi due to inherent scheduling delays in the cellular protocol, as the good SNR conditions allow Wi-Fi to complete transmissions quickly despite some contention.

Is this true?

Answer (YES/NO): NO